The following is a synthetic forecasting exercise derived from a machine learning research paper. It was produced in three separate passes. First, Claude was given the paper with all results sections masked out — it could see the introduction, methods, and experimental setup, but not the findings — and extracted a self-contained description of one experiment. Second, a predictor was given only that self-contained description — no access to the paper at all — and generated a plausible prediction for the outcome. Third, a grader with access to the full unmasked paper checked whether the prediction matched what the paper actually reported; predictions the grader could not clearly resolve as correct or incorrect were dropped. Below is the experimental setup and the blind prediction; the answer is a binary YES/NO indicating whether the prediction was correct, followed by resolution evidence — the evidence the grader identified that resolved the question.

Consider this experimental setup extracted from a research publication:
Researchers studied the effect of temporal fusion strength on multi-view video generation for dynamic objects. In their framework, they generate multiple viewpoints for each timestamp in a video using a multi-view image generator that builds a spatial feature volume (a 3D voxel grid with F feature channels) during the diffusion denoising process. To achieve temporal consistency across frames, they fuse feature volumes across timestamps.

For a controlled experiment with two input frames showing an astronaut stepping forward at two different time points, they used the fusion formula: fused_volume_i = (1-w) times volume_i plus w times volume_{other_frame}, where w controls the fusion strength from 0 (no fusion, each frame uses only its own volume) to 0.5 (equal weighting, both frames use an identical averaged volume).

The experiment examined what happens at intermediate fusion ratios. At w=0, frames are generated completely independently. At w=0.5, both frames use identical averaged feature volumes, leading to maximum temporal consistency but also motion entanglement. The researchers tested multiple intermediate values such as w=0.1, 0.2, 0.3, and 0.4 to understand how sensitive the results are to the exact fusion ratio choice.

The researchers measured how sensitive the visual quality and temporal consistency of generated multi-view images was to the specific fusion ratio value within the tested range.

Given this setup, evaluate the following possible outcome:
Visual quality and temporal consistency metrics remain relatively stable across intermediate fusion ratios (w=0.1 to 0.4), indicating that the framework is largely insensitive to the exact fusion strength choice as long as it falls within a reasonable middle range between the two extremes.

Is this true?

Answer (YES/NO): YES